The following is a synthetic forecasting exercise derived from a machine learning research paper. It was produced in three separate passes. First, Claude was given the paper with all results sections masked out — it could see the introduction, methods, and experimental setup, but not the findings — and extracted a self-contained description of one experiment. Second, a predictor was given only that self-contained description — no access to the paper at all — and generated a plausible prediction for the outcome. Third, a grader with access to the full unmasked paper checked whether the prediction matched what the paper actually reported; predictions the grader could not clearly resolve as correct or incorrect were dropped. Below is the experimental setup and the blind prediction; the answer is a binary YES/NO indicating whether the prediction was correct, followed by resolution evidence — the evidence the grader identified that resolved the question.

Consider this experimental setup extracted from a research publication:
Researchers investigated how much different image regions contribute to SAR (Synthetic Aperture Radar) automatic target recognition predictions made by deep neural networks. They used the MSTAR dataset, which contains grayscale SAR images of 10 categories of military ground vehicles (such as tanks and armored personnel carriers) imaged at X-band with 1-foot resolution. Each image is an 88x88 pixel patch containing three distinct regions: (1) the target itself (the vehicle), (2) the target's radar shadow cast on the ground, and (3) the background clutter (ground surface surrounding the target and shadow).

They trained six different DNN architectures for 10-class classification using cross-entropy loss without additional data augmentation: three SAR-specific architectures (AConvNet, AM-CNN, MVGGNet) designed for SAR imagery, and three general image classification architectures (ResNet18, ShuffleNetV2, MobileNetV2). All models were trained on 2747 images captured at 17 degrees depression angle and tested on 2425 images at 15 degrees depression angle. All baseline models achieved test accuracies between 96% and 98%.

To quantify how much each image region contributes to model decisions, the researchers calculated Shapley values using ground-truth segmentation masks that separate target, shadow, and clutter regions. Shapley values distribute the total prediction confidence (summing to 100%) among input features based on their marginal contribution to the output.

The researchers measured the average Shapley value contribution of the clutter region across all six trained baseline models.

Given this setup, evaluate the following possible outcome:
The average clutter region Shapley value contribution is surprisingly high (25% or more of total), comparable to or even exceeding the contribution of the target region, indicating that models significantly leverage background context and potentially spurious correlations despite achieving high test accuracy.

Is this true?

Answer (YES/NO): YES